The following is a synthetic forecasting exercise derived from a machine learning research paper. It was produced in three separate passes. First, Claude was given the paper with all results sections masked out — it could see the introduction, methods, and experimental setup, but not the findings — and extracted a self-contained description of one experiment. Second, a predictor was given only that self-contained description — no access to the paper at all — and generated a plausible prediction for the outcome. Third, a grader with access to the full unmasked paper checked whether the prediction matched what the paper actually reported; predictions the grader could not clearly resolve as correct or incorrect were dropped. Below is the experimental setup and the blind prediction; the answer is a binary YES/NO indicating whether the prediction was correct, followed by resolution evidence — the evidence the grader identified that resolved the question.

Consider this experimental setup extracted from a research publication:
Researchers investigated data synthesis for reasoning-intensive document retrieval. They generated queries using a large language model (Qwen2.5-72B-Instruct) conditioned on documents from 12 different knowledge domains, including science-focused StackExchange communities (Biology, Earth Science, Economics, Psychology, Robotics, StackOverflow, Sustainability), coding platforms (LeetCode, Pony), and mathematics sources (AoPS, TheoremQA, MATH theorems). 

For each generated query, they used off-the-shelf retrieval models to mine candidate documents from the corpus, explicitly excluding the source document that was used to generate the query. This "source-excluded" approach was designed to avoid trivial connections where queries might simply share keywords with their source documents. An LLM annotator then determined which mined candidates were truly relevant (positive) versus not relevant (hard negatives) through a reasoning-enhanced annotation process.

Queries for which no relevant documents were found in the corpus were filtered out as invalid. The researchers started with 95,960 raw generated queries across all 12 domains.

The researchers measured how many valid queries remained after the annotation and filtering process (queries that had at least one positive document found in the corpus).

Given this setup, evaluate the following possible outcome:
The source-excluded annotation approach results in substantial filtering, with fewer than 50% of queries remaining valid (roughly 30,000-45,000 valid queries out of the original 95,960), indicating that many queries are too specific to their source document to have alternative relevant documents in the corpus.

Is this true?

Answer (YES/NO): NO